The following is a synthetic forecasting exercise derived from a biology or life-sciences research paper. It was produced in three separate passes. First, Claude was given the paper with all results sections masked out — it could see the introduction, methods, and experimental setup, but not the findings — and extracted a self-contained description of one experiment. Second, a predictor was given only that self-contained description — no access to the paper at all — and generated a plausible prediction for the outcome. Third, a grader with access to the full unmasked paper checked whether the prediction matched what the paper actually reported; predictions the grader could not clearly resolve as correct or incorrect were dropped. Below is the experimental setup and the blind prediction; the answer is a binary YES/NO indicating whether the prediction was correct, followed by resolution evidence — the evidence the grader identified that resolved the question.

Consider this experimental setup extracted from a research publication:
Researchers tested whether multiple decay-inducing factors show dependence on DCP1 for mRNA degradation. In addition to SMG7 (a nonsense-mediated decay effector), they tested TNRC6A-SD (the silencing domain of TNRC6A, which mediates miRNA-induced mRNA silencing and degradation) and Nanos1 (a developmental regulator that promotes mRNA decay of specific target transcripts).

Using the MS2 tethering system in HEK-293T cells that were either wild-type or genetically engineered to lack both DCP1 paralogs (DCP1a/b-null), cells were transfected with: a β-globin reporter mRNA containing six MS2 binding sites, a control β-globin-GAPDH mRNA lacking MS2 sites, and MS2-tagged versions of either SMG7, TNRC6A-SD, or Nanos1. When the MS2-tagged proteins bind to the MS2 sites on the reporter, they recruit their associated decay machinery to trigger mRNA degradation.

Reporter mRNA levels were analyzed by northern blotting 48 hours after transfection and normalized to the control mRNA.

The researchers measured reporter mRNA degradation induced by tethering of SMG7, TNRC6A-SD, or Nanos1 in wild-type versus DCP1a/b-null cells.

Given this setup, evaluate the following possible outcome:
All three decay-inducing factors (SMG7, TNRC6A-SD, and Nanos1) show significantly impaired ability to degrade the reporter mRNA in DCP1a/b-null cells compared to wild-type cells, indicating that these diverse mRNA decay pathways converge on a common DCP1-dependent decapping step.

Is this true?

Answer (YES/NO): YES